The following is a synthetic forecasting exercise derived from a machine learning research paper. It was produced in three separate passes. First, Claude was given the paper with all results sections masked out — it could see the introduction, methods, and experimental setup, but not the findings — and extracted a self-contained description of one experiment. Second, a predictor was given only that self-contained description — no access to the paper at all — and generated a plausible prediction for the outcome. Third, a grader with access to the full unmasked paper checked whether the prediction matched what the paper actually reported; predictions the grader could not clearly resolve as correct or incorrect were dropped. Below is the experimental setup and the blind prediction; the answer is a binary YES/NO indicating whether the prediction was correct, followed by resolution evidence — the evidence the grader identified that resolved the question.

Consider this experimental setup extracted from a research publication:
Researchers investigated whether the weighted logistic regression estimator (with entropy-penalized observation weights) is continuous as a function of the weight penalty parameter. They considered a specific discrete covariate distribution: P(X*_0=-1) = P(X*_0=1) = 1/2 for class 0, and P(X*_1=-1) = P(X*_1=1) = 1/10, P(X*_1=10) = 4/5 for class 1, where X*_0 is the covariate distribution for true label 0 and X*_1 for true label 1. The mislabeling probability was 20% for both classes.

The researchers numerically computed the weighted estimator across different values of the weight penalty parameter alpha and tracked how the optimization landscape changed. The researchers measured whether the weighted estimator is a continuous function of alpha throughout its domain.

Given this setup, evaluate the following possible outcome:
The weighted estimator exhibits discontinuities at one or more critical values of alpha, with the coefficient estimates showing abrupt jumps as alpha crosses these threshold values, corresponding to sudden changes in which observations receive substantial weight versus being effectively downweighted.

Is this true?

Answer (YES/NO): YES